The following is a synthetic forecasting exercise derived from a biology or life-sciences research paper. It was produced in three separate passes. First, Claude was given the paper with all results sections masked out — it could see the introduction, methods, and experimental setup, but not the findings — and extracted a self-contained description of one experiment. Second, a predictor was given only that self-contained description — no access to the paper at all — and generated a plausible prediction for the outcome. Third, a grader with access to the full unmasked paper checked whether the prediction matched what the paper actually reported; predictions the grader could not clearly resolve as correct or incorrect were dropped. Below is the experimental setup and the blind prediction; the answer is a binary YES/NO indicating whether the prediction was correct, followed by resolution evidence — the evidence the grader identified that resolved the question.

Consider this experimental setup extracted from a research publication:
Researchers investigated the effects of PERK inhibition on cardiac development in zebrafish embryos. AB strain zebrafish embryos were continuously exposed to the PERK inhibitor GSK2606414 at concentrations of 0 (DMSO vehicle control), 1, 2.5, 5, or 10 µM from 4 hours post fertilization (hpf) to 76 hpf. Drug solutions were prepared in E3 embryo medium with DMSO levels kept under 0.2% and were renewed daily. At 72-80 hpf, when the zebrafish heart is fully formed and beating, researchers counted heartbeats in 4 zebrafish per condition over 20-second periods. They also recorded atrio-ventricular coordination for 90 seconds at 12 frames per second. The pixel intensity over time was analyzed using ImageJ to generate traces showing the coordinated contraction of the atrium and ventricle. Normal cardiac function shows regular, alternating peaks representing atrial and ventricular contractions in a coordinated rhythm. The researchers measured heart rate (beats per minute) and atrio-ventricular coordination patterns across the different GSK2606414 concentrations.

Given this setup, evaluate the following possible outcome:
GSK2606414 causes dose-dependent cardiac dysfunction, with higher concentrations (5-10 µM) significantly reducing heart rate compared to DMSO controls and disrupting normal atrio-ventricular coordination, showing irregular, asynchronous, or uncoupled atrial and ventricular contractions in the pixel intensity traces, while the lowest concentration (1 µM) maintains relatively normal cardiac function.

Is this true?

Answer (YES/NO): NO